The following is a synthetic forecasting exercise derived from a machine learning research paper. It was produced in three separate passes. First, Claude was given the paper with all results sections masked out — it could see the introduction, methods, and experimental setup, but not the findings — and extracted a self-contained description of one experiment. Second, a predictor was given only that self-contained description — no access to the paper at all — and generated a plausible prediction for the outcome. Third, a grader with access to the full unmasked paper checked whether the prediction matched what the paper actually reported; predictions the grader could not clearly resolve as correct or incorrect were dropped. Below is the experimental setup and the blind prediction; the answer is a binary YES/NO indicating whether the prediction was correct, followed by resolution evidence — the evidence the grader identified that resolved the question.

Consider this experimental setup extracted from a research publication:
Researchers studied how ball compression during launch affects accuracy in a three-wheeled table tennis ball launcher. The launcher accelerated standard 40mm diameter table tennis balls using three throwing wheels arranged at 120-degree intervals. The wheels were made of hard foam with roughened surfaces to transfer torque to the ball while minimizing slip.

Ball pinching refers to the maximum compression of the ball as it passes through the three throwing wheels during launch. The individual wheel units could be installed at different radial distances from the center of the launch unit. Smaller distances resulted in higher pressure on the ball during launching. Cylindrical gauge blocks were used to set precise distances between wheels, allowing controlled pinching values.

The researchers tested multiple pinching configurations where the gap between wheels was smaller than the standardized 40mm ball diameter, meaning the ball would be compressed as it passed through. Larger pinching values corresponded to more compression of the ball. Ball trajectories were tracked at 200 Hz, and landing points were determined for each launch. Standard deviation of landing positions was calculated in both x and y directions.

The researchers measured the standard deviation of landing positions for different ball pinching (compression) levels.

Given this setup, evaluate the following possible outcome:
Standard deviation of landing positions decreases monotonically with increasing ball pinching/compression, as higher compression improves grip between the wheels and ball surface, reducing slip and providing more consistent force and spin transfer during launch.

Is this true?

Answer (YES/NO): NO